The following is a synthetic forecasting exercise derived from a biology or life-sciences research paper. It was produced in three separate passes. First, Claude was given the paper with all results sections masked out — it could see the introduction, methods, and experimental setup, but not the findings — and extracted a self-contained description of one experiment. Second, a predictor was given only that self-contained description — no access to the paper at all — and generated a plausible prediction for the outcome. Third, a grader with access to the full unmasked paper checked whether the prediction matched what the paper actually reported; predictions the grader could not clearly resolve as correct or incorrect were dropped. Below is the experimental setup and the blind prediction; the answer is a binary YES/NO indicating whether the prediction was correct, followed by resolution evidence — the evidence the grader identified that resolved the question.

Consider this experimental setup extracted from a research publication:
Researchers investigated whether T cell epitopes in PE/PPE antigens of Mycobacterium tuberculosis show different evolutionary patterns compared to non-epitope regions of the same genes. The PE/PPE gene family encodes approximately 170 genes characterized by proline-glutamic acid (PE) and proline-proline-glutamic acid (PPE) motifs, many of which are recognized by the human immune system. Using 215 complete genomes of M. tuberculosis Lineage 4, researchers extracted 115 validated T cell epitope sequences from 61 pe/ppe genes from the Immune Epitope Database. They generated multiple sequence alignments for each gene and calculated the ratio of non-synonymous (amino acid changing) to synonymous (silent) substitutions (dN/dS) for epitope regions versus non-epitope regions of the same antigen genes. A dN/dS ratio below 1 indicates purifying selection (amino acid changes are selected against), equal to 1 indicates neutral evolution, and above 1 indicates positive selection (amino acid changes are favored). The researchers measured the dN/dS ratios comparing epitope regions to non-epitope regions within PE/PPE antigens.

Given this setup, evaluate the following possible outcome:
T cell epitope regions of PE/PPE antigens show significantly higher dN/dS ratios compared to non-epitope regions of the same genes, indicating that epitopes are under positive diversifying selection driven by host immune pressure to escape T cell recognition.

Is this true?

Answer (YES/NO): NO